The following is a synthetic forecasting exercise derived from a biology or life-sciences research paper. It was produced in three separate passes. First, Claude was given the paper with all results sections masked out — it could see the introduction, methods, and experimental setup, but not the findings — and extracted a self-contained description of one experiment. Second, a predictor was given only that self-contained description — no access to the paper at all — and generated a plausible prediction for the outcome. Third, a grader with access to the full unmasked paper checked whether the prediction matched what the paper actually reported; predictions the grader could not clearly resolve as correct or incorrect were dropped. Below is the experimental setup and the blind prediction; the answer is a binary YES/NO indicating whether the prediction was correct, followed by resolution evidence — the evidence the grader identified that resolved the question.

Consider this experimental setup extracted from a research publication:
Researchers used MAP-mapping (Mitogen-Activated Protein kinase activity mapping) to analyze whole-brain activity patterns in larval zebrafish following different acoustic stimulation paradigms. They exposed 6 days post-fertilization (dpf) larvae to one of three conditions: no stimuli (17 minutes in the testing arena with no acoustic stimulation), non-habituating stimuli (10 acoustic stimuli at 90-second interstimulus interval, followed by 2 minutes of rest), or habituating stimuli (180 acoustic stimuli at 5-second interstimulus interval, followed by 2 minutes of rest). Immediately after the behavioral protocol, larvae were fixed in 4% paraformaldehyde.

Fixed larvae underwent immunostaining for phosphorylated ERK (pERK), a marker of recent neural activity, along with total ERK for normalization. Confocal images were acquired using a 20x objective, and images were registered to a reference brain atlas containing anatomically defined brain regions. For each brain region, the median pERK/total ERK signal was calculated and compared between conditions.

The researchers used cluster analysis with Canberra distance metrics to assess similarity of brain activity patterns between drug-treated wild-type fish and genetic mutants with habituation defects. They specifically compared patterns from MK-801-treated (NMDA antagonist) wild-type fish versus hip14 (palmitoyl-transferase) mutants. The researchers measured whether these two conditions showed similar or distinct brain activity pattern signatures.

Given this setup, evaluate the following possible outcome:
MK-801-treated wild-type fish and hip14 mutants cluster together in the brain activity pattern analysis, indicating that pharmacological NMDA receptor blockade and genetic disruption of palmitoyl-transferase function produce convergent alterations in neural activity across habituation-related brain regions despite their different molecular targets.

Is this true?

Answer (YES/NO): NO